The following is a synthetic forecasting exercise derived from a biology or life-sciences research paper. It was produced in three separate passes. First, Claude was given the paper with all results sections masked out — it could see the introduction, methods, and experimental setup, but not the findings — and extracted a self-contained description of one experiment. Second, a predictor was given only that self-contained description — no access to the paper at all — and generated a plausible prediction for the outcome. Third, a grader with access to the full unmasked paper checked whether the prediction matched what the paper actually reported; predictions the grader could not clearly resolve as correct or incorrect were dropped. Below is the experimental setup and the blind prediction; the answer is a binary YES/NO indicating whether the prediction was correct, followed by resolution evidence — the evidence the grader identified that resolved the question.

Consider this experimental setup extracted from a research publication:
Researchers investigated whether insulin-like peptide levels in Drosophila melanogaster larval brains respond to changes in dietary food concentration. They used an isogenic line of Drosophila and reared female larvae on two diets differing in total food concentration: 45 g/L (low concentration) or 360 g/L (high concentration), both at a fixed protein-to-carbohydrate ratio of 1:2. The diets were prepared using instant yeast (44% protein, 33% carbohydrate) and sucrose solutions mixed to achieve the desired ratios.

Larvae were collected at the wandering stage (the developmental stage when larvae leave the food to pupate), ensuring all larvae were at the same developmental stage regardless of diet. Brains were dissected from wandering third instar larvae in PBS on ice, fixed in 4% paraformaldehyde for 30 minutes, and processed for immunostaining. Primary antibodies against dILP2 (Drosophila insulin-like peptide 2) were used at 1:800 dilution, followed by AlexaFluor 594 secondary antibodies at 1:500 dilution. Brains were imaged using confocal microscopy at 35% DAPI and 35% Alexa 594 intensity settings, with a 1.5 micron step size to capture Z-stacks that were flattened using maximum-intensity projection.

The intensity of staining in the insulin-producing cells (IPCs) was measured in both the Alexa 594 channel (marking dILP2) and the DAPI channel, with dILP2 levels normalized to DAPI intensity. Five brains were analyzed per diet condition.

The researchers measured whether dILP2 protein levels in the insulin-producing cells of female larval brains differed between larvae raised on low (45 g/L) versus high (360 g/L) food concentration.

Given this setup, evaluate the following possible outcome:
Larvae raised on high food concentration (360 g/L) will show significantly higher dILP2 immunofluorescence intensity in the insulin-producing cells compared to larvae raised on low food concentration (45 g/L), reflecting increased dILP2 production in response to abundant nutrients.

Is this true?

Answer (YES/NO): YES